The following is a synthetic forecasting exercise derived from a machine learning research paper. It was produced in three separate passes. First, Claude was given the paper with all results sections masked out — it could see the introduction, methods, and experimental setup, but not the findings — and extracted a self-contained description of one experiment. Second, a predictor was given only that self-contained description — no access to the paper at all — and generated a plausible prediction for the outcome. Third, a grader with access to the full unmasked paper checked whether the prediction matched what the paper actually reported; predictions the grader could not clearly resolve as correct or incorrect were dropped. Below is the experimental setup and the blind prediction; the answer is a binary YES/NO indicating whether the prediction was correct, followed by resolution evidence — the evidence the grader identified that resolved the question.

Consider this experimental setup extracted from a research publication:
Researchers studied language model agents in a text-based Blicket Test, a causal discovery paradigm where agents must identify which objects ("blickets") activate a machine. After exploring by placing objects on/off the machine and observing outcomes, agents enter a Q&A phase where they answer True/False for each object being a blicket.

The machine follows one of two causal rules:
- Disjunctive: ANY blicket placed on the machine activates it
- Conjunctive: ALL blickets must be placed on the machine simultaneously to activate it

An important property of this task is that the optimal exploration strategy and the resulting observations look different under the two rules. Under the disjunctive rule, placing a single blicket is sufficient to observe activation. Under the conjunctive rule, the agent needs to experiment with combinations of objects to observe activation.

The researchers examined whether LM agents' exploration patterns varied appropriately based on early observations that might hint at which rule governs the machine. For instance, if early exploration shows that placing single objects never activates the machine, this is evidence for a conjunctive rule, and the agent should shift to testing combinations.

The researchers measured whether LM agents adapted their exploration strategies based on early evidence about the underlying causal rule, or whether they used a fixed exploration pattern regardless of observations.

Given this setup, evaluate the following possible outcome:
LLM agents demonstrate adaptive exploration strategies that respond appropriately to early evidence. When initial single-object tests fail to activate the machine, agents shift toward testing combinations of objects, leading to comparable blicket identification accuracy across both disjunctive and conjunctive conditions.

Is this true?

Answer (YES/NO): NO